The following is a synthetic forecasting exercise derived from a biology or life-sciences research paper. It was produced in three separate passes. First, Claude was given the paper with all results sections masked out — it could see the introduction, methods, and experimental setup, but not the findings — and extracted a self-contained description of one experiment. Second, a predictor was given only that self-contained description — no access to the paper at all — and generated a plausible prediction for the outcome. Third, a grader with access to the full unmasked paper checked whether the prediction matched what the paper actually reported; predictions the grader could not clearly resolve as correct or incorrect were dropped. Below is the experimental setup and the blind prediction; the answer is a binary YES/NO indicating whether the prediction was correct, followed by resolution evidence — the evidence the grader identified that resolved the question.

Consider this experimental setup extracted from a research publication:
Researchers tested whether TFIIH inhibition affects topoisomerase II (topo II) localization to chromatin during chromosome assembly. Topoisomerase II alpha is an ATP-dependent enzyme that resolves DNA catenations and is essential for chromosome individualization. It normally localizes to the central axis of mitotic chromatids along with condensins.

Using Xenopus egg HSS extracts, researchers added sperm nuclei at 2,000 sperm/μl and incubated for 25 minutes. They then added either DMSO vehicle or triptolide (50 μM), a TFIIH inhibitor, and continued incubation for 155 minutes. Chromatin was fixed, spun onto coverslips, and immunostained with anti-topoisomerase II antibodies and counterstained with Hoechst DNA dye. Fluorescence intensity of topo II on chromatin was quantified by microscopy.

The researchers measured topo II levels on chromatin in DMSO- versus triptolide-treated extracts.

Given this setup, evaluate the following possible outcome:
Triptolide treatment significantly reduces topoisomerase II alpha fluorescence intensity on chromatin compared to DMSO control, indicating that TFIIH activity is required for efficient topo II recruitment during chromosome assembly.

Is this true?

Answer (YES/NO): NO